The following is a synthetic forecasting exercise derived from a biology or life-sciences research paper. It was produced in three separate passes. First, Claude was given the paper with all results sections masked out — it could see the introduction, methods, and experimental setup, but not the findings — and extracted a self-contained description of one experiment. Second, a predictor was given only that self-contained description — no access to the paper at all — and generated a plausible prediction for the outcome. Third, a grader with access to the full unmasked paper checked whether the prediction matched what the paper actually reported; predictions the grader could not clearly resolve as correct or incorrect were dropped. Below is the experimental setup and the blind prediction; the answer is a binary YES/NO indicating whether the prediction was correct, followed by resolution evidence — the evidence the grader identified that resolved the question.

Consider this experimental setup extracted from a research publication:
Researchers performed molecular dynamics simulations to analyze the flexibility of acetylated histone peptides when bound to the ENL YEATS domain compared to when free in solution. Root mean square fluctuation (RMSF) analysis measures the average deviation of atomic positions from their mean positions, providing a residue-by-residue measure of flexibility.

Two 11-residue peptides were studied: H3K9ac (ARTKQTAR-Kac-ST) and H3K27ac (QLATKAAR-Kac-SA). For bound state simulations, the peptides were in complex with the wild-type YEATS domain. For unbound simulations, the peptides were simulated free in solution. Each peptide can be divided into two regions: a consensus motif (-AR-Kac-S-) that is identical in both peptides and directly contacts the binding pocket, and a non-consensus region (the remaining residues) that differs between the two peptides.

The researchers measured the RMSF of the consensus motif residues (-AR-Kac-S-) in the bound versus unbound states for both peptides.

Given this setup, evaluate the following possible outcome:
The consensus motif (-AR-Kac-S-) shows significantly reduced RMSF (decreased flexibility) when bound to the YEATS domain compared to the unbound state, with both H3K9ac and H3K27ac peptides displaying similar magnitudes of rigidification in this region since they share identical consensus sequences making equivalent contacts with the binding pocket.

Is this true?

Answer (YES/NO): NO